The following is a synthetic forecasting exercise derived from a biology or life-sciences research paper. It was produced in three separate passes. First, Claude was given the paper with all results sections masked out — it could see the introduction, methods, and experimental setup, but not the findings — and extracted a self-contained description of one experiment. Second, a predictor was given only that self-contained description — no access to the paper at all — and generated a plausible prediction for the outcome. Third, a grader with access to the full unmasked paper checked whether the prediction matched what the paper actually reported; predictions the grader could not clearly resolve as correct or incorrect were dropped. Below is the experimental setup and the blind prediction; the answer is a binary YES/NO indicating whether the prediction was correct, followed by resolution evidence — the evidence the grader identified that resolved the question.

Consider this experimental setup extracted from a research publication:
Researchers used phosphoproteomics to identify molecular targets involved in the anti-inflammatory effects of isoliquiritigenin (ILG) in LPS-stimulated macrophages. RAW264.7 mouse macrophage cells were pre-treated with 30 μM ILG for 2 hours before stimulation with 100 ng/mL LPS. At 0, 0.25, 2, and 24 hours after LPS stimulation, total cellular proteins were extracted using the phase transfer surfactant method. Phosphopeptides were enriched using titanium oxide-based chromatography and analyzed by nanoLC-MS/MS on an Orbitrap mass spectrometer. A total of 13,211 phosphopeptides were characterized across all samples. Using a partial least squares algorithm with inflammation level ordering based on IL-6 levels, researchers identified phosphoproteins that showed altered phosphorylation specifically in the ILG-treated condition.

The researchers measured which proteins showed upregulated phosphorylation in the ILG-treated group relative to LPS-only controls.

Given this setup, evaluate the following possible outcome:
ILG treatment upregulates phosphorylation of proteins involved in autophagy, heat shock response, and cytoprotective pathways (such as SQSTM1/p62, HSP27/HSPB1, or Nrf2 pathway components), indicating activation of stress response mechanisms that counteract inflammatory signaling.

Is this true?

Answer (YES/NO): NO